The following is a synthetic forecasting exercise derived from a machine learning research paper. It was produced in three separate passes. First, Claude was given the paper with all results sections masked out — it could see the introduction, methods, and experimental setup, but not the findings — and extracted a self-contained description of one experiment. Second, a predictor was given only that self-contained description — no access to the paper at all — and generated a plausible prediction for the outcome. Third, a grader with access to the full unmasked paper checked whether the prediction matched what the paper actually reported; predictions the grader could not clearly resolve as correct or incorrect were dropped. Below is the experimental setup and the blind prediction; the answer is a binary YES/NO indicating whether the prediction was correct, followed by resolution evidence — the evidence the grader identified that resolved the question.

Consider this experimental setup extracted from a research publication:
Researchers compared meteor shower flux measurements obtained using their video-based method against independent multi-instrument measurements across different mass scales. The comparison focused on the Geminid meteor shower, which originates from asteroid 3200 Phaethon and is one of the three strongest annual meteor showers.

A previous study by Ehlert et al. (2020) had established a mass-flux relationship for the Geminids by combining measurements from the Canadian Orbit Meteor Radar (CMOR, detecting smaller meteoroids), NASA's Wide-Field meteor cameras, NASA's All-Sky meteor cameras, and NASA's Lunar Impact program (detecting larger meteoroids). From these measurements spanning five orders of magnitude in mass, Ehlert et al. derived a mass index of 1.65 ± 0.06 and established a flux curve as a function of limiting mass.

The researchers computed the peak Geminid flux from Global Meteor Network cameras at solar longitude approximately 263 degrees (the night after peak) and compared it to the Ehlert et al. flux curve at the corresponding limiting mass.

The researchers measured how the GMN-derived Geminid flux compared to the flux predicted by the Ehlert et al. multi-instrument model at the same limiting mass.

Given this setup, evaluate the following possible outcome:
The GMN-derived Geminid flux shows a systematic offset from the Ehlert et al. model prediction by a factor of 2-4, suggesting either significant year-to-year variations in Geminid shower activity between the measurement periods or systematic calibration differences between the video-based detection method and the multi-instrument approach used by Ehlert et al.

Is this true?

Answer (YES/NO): YES